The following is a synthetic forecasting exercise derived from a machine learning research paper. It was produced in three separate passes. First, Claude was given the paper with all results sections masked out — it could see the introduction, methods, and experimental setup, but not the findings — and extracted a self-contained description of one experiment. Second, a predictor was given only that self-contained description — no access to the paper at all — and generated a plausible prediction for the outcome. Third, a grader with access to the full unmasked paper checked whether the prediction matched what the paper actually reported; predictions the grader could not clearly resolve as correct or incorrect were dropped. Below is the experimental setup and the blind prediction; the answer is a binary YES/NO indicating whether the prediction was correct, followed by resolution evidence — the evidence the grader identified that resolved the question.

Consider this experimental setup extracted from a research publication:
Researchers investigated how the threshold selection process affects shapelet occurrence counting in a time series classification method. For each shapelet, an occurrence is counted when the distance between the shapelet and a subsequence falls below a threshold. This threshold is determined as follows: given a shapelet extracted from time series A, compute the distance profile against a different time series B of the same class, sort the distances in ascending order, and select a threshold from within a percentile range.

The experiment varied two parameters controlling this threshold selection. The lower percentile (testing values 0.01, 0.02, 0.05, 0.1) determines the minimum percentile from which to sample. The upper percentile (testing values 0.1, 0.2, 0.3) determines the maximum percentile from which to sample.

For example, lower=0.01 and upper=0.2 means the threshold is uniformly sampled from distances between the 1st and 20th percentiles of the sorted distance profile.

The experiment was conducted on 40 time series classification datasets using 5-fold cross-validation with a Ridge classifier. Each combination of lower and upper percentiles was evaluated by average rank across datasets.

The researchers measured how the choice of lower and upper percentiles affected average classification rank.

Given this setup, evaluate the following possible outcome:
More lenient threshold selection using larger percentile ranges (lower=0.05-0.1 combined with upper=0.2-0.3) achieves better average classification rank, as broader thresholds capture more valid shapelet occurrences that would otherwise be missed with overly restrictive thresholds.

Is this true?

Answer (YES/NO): NO